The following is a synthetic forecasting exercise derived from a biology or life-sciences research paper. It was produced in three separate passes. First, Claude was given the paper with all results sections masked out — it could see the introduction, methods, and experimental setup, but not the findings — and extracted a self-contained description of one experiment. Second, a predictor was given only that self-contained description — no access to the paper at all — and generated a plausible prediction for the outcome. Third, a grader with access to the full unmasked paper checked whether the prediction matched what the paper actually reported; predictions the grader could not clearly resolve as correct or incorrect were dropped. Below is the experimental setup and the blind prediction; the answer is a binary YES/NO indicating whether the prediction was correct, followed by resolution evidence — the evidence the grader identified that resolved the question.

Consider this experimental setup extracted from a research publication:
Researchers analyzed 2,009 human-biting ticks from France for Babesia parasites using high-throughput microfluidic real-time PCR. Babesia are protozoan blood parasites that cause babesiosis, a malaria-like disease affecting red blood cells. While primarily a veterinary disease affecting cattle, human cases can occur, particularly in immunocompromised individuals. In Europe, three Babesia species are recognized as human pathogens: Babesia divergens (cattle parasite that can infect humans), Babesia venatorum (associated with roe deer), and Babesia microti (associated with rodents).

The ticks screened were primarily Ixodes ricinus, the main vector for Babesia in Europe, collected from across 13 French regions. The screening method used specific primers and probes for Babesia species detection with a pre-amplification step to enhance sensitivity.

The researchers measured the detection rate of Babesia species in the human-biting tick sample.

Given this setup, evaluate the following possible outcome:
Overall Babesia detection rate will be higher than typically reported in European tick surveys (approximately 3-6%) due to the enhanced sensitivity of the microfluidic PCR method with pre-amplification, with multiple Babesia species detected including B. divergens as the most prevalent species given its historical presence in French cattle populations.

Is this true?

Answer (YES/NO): NO